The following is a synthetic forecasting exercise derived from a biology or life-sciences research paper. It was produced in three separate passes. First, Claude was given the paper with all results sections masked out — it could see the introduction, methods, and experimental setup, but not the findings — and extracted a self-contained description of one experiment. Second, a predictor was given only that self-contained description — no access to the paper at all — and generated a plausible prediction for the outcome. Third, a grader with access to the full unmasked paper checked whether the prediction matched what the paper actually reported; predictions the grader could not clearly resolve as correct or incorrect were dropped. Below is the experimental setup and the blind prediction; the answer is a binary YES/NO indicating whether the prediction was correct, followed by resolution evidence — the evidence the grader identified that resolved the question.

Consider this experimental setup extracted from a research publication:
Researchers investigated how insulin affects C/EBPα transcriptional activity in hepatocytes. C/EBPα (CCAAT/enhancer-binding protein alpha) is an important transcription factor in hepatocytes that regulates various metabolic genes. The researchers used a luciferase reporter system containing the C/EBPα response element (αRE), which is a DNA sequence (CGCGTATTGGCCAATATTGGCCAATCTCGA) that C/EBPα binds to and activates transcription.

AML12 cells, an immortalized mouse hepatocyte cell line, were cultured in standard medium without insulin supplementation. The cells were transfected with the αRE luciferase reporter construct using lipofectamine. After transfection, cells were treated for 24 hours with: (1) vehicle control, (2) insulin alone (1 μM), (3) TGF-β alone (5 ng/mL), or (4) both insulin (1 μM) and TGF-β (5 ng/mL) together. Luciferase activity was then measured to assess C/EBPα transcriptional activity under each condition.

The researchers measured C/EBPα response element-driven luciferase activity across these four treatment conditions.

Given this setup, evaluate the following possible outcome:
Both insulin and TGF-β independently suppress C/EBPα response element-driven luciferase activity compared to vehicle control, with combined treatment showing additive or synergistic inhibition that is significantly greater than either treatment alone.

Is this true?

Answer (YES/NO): NO